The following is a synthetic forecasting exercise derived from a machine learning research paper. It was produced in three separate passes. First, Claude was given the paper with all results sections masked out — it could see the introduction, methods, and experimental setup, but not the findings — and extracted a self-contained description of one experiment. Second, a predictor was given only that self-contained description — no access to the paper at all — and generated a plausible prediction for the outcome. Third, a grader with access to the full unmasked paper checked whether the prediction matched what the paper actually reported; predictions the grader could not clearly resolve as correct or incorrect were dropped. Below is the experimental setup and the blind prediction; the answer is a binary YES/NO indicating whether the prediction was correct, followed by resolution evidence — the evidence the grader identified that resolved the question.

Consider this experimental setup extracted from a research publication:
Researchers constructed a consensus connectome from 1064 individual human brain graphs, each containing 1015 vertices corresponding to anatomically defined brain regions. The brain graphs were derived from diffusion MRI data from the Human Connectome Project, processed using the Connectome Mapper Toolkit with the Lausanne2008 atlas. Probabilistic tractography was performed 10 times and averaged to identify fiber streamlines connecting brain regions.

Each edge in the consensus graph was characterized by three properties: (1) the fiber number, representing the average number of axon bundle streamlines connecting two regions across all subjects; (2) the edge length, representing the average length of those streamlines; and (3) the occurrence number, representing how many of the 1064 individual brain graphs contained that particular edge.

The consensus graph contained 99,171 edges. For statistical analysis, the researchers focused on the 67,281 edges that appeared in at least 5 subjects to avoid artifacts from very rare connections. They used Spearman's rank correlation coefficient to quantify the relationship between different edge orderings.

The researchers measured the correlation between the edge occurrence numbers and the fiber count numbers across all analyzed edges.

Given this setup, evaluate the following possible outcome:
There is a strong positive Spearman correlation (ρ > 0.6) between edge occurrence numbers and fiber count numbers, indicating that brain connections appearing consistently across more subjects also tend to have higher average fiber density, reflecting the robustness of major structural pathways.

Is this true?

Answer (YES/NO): YES